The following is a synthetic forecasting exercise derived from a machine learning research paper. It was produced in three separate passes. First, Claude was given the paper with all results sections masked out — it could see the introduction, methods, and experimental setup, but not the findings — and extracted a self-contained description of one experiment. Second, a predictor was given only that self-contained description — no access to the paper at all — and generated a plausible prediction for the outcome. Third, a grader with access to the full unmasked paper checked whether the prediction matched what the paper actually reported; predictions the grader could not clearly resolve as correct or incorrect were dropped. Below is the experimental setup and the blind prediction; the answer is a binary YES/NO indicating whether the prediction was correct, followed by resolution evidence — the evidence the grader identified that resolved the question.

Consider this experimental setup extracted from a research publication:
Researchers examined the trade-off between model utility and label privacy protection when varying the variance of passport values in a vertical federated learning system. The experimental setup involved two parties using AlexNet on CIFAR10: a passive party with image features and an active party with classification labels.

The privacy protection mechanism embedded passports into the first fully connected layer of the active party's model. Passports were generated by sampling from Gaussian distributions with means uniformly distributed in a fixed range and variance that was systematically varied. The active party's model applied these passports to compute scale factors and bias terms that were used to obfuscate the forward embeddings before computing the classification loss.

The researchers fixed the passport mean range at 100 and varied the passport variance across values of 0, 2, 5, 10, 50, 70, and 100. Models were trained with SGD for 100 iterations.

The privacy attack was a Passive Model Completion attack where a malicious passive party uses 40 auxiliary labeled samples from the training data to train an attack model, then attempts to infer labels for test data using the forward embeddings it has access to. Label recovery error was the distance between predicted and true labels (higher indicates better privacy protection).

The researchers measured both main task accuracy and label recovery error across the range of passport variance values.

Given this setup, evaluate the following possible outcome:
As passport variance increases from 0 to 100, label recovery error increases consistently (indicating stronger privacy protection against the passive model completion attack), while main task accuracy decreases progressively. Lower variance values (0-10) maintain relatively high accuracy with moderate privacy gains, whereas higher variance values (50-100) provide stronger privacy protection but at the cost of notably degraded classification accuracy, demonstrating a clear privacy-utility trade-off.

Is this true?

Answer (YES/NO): YES